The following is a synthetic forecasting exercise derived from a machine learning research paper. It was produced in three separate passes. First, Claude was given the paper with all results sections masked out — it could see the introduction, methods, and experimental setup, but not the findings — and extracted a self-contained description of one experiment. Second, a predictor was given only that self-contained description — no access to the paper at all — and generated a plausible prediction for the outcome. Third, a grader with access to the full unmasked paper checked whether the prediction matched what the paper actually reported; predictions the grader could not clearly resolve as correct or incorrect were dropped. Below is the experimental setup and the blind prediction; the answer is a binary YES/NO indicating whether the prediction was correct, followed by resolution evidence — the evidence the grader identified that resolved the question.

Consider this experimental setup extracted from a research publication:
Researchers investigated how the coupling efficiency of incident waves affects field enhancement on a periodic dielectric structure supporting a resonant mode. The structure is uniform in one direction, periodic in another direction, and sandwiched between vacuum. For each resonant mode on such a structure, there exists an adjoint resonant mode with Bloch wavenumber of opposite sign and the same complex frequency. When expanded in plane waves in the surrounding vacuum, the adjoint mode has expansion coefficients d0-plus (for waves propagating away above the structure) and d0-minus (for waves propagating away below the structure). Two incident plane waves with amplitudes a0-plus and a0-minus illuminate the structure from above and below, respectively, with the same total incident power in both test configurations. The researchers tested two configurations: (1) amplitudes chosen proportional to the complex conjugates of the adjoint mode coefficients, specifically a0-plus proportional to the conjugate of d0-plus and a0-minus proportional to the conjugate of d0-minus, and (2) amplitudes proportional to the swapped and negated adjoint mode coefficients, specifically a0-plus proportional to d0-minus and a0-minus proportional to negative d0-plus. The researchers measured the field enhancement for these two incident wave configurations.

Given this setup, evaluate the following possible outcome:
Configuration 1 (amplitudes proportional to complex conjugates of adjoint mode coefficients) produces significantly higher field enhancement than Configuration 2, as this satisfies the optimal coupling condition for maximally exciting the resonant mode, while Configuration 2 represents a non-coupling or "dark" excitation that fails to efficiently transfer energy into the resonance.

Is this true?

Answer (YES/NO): YES